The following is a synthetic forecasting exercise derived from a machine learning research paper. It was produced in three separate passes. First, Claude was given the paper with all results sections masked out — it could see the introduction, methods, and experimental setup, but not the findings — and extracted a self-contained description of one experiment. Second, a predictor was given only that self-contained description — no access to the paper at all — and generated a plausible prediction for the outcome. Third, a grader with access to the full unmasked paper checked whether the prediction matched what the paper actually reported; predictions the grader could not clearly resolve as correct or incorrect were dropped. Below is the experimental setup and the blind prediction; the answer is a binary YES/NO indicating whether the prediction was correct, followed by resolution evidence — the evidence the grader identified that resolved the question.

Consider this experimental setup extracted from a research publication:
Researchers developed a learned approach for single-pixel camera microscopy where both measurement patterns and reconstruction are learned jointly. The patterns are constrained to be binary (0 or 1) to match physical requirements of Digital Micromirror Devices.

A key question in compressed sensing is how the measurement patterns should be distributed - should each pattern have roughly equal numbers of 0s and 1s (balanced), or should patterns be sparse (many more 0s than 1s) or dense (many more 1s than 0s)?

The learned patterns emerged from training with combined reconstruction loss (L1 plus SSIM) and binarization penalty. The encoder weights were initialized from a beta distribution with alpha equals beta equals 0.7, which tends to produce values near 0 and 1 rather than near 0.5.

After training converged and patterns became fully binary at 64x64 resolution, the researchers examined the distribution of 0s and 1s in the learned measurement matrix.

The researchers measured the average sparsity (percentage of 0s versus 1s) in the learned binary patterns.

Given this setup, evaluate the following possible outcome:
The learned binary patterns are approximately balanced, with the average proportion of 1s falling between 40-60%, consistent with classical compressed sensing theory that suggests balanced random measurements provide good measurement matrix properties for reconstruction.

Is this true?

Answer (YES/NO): YES